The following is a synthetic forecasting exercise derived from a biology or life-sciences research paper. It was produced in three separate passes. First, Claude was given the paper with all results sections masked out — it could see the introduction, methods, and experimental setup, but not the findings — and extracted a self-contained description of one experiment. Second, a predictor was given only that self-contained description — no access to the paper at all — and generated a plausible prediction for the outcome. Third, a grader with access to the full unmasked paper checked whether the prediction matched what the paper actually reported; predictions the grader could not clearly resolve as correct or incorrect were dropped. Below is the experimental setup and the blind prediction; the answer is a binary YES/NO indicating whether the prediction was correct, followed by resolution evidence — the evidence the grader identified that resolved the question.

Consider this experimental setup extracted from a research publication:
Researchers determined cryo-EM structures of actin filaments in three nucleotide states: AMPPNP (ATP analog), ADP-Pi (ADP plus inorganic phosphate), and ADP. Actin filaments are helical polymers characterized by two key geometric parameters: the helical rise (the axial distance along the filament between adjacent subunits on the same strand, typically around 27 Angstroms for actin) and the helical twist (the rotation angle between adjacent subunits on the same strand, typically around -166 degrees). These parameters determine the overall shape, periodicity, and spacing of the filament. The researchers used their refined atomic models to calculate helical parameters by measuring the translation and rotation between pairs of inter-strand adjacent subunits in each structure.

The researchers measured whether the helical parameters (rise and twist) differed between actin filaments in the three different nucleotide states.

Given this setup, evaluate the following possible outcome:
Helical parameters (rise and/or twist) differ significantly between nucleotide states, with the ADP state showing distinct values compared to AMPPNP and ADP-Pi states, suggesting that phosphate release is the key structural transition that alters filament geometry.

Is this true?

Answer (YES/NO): NO